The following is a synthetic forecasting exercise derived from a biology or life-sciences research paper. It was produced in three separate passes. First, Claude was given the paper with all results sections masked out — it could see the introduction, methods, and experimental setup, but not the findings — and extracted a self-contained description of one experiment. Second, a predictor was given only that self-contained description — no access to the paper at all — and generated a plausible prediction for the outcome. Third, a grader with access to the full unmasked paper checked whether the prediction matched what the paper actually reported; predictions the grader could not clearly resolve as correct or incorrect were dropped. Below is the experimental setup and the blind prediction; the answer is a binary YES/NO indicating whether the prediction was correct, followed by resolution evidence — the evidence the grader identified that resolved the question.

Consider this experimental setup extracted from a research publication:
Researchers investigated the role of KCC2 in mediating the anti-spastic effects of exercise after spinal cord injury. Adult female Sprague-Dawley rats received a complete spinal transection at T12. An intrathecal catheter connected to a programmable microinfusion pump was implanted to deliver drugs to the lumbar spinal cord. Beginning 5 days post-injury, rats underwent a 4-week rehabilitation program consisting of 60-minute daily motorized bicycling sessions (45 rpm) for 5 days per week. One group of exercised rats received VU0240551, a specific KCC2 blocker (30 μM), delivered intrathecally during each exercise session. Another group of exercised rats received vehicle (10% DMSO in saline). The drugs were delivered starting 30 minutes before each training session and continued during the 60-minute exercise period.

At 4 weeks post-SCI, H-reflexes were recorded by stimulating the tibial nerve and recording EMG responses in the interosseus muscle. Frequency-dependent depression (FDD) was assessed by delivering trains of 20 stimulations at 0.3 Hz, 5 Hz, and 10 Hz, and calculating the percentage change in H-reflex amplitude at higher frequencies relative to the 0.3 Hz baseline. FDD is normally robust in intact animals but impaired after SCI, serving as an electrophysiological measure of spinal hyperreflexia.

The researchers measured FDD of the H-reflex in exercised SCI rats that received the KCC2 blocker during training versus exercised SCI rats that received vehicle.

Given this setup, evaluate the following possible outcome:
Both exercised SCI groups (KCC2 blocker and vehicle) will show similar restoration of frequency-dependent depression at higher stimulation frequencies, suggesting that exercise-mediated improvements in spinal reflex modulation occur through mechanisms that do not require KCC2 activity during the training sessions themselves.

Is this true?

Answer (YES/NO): NO